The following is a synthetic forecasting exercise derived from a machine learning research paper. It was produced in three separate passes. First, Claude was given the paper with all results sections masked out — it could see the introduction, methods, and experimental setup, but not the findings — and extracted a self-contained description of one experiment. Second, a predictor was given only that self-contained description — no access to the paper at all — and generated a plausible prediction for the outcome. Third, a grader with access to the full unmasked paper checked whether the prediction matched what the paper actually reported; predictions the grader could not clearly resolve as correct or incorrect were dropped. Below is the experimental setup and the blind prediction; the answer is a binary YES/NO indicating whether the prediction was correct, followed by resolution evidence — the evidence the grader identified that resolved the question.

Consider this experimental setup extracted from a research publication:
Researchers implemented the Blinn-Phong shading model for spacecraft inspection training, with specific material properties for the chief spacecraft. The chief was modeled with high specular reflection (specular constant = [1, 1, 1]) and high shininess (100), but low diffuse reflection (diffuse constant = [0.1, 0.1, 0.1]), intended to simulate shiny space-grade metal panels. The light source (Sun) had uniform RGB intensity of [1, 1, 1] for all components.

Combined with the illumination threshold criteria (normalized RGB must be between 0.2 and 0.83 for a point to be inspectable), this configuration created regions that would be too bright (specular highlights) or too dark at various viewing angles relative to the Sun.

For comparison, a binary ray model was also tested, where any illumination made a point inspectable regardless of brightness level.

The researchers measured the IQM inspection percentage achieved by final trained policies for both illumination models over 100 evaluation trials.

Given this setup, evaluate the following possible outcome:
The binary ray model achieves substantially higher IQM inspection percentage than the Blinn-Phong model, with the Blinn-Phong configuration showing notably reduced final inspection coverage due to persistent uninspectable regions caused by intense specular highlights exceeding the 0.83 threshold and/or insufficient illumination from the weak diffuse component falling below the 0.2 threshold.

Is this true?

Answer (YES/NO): NO